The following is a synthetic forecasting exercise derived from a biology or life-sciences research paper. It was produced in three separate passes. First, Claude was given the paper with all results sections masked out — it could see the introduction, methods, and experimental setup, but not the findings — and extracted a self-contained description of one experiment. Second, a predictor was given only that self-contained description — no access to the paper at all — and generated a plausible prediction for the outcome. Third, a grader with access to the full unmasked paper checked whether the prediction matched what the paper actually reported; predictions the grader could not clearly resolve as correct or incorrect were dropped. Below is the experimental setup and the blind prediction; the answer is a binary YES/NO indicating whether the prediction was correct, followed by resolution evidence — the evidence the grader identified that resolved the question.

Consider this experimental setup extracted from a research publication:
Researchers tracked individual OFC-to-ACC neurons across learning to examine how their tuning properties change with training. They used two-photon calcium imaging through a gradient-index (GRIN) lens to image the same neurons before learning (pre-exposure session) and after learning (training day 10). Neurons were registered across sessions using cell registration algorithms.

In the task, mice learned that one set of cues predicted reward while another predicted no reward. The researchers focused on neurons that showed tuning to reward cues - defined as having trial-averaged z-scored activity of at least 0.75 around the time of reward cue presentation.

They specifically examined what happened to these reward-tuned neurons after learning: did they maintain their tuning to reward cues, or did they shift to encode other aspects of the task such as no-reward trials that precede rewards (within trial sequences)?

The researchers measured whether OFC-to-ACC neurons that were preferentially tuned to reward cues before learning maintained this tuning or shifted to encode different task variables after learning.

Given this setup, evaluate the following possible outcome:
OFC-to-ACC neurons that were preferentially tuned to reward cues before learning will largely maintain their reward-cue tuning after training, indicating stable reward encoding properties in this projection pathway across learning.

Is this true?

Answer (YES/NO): NO